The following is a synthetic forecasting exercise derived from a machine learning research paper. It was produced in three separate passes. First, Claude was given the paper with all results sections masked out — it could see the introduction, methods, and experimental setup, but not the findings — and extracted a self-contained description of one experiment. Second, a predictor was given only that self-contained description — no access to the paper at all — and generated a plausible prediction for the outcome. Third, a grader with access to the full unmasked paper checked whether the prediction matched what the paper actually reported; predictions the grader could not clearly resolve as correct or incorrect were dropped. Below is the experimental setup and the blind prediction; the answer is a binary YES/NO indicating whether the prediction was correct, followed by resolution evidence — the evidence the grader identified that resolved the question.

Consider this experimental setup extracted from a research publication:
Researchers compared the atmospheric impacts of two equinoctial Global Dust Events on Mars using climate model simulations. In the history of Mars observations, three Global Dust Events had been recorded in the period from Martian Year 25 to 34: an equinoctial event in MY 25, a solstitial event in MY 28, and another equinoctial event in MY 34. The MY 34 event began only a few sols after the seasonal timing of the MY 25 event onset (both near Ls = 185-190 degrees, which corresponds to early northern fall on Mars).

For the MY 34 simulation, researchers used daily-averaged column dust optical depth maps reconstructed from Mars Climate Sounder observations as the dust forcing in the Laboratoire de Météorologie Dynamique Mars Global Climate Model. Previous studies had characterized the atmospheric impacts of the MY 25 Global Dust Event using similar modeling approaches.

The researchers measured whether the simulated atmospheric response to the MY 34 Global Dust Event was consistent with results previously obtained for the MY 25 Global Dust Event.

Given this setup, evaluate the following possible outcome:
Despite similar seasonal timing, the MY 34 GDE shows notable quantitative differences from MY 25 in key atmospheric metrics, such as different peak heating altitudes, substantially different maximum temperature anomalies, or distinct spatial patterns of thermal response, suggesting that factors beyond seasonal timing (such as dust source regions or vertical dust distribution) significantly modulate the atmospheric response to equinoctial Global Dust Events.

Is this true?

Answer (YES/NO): NO